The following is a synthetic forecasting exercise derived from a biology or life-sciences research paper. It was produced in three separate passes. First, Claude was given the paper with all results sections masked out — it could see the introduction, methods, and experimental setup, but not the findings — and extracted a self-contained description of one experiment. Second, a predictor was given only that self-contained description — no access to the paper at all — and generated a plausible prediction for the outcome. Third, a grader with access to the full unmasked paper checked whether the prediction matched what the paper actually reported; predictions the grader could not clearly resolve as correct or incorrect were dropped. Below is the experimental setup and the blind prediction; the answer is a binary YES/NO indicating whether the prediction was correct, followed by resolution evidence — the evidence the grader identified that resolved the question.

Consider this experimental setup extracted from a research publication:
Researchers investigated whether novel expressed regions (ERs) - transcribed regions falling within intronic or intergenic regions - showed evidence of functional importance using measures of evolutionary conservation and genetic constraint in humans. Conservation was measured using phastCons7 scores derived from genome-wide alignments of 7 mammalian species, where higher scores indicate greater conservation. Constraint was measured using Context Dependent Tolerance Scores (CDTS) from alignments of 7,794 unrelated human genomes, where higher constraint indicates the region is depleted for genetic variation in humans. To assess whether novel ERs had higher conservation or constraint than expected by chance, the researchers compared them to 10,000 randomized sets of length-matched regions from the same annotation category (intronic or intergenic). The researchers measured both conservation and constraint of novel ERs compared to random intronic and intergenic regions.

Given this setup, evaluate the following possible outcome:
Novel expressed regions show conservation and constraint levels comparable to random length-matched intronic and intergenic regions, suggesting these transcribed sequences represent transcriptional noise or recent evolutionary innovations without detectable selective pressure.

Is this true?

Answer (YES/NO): NO